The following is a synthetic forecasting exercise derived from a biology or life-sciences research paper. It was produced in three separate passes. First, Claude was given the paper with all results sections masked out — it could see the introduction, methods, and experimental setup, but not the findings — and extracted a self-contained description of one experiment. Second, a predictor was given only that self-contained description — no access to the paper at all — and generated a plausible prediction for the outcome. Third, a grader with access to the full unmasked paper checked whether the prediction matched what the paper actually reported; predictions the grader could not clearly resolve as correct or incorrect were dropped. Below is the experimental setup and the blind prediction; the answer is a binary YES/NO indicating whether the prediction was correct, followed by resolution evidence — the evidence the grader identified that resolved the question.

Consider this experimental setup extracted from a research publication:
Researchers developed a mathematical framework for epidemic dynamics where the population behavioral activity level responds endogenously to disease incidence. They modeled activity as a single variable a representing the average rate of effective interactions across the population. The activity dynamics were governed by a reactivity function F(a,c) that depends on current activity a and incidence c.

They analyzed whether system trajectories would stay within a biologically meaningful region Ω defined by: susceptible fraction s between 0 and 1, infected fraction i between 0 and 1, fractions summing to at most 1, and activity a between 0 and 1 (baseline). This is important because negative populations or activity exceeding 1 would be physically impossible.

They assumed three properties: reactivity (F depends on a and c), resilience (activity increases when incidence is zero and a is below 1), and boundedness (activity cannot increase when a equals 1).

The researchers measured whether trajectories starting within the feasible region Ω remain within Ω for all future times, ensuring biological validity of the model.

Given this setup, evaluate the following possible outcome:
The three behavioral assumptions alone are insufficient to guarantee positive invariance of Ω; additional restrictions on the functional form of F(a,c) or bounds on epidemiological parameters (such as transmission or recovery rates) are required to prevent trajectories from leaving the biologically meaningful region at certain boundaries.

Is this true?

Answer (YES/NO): NO